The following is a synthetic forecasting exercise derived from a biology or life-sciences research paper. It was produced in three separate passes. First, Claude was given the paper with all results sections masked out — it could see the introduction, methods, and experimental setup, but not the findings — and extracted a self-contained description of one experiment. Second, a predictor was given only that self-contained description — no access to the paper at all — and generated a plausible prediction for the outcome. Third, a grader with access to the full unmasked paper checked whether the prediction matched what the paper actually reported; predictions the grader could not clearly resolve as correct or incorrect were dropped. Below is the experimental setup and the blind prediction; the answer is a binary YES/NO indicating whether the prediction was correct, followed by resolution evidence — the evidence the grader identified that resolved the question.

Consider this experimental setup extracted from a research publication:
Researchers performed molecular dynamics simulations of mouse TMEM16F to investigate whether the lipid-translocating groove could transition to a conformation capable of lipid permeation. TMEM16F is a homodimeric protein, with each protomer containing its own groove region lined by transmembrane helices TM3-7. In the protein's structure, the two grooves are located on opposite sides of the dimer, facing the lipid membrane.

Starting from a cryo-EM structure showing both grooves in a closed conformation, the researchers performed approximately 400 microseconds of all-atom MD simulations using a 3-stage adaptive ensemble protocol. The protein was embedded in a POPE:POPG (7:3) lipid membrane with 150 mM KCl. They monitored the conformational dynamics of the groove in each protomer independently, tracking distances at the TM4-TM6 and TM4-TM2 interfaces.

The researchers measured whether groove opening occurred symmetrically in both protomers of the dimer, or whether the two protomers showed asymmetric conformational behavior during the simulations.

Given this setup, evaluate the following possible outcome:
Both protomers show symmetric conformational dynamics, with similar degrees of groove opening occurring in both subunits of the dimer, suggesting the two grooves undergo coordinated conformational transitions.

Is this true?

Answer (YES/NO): NO